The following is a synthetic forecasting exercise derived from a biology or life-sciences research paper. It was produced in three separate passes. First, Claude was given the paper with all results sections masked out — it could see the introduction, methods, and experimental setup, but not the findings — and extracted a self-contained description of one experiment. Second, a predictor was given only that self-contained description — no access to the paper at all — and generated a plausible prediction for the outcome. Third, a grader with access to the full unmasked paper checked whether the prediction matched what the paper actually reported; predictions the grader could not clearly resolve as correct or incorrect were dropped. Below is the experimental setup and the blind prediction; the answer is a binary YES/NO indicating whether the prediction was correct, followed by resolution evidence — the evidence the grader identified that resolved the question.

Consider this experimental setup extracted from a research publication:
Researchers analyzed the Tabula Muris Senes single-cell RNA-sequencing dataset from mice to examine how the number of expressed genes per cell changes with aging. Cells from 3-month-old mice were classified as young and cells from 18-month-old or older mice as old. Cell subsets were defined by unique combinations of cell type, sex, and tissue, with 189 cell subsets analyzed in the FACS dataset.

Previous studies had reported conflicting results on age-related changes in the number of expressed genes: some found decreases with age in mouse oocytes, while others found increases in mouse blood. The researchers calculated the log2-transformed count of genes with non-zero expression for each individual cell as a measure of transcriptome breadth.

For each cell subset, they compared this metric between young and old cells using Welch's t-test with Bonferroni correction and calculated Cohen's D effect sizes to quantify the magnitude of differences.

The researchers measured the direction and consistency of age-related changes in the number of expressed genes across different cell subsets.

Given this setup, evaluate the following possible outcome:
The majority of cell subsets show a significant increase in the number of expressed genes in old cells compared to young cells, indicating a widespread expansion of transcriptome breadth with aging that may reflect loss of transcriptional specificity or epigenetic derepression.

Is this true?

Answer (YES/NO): NO